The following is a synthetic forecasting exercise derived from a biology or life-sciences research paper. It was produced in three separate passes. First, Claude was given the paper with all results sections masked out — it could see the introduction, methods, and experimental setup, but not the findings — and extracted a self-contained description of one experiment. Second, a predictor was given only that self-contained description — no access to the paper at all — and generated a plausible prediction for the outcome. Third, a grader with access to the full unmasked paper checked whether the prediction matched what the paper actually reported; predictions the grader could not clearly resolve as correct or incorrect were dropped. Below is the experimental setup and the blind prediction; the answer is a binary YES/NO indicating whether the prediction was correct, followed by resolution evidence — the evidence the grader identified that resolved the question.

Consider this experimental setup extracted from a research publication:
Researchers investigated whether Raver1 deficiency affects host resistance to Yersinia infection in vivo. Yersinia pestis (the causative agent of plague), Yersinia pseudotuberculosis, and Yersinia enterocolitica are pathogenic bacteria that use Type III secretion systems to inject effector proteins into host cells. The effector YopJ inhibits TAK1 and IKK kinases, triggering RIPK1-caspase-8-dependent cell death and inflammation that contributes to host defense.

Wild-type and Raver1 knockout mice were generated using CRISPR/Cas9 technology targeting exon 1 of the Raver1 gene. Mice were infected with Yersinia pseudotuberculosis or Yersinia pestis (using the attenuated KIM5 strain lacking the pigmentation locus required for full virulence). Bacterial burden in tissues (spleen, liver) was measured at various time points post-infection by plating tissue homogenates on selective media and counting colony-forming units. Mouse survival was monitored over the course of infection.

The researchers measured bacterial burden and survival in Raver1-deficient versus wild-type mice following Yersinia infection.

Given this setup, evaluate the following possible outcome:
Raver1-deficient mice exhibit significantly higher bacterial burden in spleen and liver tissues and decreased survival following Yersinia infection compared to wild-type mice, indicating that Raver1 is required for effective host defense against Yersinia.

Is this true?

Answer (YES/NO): YES